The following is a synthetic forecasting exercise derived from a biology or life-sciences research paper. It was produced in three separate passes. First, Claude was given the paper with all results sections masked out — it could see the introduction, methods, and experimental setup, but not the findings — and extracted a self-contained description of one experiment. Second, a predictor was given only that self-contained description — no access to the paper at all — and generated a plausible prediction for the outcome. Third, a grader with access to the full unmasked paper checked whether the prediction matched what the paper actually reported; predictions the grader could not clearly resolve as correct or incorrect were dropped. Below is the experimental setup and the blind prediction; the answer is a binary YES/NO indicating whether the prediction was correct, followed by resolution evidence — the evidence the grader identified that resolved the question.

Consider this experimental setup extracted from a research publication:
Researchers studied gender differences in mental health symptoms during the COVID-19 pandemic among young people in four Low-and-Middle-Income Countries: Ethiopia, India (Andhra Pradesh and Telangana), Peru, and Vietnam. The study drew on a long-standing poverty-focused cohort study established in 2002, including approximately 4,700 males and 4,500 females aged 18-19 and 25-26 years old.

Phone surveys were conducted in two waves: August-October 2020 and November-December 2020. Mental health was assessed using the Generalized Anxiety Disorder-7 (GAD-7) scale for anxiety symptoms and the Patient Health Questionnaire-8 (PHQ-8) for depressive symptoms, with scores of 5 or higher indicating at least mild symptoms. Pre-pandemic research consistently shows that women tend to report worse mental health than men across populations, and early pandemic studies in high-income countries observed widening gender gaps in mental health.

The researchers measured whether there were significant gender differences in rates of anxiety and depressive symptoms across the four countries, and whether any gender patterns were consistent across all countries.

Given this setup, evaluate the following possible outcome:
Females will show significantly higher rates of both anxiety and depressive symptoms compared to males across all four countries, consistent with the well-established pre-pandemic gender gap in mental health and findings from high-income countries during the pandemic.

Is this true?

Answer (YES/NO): NO